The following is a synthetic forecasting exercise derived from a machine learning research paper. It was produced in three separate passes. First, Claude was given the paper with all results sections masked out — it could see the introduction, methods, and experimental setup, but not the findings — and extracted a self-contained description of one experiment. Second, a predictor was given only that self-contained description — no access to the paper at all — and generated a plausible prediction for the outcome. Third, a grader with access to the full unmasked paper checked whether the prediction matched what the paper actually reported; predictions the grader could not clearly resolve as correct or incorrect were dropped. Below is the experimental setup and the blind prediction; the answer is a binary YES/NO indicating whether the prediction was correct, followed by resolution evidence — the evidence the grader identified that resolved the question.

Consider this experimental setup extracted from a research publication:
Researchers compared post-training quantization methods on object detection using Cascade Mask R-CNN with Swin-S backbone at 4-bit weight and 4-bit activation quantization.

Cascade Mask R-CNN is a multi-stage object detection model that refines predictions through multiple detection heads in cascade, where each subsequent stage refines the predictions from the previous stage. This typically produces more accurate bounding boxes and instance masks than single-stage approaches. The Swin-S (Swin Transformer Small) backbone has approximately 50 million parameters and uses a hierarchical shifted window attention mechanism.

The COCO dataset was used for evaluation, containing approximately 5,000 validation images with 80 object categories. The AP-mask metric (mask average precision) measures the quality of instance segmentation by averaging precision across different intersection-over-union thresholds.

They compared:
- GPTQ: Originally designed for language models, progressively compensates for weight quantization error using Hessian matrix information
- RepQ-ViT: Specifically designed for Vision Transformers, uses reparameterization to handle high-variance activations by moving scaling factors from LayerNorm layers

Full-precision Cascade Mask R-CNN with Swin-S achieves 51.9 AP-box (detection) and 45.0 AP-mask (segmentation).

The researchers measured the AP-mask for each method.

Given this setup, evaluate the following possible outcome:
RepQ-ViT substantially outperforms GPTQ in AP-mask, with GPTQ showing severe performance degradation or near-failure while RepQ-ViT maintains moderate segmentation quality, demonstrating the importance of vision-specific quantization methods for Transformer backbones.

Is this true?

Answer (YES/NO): NO